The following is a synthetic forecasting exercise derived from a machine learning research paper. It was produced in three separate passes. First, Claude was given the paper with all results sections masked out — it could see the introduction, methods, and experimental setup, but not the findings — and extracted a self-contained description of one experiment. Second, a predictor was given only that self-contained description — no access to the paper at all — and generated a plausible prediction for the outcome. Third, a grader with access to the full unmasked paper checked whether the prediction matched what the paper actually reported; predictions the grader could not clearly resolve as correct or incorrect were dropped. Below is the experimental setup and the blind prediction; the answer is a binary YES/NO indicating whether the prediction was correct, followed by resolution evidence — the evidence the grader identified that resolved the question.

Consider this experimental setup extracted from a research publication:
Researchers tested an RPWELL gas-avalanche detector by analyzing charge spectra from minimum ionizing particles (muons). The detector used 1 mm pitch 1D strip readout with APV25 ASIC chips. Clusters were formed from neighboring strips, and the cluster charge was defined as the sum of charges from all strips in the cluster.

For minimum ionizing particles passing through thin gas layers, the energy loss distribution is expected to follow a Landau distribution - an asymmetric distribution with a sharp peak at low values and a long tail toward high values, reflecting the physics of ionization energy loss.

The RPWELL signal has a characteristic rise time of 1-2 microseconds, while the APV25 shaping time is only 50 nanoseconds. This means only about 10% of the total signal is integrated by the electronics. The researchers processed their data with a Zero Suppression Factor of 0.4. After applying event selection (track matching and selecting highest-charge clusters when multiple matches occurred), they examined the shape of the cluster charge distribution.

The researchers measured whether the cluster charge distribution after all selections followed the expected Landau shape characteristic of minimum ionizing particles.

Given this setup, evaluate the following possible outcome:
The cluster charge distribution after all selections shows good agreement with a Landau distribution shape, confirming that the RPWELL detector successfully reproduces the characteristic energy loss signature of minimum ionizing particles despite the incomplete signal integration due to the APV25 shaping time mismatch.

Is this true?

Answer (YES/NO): YES